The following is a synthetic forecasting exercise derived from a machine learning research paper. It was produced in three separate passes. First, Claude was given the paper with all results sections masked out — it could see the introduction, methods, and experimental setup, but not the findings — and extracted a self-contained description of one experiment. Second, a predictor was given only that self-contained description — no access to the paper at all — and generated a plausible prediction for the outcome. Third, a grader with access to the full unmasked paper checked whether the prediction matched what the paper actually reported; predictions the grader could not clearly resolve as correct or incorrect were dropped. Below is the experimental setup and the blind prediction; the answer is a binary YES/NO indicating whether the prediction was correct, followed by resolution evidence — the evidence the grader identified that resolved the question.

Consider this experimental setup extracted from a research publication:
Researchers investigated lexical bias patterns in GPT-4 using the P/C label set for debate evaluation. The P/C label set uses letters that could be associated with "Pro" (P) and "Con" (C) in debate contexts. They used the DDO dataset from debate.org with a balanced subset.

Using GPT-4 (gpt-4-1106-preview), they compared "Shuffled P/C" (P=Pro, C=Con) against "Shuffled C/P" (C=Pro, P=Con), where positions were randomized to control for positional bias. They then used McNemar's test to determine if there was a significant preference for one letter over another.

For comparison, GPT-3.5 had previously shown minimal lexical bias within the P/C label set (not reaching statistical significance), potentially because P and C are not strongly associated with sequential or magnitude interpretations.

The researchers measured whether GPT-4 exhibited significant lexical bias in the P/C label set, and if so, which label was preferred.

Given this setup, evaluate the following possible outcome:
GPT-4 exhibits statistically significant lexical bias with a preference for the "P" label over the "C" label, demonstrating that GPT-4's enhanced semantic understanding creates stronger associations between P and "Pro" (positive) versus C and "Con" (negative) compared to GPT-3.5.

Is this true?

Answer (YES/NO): NO